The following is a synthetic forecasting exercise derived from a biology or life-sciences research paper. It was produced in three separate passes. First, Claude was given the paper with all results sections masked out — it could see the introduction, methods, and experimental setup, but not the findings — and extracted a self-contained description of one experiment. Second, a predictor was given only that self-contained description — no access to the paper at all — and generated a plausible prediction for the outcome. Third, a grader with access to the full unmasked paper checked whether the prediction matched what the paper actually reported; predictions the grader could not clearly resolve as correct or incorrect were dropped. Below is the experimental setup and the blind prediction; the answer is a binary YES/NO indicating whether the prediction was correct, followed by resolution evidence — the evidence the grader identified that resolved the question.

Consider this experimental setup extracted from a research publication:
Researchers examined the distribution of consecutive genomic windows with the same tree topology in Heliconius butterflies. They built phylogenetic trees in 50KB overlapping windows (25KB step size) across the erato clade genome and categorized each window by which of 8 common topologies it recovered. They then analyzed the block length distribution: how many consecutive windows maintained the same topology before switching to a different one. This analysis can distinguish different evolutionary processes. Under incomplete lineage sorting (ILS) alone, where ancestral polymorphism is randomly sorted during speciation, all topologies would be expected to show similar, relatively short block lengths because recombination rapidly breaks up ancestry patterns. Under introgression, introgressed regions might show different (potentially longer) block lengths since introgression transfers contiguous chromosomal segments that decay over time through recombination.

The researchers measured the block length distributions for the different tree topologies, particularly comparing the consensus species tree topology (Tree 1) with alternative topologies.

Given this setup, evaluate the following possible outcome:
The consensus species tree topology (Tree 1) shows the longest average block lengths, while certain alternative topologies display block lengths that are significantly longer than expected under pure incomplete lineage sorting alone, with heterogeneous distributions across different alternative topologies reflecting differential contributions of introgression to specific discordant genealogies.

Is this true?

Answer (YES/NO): NO